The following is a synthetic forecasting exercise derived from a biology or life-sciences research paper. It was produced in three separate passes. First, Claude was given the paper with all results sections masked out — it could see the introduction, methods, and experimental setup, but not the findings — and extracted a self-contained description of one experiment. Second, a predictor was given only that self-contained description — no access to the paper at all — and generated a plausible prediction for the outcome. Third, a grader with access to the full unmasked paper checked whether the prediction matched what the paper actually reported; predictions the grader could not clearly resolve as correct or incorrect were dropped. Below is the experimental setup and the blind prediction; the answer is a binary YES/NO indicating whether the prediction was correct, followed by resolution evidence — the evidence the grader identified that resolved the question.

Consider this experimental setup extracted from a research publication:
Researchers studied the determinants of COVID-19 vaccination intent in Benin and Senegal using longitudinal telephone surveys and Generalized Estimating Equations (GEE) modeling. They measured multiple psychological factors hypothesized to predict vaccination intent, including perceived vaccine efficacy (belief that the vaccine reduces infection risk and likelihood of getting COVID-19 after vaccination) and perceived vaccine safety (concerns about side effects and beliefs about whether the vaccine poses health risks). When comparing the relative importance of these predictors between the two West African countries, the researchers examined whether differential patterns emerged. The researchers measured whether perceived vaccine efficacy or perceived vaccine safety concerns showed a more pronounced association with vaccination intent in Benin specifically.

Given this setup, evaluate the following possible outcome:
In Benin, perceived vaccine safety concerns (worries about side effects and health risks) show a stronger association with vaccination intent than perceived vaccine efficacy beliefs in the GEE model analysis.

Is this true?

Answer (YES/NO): NO